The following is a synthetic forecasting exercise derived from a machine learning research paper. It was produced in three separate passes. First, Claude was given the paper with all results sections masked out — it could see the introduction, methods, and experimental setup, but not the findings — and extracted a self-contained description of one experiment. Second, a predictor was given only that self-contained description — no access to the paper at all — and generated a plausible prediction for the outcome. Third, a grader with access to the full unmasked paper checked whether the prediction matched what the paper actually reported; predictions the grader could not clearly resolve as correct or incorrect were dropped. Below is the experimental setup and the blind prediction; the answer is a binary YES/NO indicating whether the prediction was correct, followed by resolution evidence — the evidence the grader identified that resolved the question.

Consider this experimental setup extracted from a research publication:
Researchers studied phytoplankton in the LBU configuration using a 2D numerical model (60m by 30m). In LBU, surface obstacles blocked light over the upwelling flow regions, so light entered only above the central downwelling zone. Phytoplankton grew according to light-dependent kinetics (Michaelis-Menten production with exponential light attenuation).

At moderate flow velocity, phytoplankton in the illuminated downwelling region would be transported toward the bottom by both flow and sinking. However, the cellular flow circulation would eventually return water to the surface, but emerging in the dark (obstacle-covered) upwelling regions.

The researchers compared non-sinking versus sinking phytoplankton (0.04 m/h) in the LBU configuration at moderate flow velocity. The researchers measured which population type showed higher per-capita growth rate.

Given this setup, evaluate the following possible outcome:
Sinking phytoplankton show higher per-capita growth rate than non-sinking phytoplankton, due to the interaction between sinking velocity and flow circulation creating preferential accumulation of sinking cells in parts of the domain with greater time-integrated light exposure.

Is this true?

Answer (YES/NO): NO